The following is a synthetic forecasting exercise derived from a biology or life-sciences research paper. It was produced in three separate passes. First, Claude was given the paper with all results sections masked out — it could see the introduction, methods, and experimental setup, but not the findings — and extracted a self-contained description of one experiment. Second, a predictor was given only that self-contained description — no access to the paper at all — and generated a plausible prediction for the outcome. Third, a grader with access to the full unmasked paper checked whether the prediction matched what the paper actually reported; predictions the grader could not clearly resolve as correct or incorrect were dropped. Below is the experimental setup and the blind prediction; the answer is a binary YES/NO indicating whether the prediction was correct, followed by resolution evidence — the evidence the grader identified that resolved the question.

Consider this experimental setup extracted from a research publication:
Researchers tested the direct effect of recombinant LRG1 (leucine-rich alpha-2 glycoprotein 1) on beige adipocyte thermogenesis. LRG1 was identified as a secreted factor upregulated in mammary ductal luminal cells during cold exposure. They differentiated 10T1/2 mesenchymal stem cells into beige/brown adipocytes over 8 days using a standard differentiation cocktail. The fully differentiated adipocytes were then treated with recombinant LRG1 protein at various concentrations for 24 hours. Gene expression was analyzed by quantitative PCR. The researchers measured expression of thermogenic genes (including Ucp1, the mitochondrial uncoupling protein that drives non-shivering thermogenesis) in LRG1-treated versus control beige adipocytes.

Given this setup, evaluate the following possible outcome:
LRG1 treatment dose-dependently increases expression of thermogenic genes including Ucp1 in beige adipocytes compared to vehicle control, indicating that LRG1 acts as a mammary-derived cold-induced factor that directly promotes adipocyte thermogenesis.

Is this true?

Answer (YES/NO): NO